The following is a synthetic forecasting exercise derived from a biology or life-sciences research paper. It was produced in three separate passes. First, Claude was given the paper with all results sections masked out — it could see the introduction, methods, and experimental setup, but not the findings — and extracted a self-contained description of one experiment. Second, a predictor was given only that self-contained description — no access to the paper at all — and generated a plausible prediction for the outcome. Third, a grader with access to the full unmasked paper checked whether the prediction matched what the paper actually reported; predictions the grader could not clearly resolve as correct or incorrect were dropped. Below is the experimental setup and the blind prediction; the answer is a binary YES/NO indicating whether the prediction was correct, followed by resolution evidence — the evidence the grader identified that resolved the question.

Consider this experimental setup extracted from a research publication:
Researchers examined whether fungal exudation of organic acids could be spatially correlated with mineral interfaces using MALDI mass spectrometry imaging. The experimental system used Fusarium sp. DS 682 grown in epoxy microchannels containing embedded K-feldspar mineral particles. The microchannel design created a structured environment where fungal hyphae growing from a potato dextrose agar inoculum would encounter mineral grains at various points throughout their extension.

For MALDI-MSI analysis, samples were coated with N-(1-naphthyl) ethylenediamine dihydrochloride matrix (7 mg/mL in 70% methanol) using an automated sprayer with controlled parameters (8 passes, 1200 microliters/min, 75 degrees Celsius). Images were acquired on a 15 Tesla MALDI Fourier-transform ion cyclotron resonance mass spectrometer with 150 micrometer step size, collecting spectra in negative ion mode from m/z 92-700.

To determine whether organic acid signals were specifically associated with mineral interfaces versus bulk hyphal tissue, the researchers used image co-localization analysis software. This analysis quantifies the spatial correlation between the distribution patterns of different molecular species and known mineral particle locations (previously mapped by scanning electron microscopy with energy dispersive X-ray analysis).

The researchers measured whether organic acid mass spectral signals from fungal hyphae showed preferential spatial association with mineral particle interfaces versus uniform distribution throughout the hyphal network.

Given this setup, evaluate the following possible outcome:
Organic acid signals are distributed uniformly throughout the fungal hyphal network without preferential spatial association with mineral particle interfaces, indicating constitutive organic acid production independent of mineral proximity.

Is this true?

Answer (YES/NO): NO